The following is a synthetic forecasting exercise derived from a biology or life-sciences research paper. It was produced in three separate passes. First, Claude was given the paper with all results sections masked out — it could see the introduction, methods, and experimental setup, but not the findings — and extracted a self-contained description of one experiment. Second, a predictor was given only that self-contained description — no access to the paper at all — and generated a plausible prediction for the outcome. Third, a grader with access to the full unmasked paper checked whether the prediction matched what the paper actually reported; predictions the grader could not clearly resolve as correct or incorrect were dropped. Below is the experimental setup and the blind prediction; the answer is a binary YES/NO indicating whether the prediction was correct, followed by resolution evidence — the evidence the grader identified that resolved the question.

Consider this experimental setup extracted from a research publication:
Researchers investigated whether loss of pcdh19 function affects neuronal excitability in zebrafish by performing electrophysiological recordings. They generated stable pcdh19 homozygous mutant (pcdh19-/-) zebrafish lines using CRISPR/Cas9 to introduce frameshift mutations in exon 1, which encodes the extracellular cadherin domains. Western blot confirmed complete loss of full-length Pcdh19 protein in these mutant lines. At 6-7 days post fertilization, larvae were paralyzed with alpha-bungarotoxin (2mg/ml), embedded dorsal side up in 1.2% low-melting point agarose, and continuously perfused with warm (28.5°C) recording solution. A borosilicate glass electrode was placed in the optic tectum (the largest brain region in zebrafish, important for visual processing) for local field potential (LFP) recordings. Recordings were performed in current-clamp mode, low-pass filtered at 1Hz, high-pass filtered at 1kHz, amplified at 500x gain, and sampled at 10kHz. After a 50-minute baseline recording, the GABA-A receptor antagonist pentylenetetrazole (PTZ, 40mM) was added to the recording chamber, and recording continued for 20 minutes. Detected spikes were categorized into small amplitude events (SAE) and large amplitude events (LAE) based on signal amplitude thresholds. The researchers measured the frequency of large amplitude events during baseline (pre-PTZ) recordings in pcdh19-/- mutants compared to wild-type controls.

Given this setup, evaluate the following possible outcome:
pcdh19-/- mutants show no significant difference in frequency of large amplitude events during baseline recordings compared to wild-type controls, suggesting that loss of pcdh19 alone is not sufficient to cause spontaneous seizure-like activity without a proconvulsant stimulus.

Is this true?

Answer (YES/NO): NO